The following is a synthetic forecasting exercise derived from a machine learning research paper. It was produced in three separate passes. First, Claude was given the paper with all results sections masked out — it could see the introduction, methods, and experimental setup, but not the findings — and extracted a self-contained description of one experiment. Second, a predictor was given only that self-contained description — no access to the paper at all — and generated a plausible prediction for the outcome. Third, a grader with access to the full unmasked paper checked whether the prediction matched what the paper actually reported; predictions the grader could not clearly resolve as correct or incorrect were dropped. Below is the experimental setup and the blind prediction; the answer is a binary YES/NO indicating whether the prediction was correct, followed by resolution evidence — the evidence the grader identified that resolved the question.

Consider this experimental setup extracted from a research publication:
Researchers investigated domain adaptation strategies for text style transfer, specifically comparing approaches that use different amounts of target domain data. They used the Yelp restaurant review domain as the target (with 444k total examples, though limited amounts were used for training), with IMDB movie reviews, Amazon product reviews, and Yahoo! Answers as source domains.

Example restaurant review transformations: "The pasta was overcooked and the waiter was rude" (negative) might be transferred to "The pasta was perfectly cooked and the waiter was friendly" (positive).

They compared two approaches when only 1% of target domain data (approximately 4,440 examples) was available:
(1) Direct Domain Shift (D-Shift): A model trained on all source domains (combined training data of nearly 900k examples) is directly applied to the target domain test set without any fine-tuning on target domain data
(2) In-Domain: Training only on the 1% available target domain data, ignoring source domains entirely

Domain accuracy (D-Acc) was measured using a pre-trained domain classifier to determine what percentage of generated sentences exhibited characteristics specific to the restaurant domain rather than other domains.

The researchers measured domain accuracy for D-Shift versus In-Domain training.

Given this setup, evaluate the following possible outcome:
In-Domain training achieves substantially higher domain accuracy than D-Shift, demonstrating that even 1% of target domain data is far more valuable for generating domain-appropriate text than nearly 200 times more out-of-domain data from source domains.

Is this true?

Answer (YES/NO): NO